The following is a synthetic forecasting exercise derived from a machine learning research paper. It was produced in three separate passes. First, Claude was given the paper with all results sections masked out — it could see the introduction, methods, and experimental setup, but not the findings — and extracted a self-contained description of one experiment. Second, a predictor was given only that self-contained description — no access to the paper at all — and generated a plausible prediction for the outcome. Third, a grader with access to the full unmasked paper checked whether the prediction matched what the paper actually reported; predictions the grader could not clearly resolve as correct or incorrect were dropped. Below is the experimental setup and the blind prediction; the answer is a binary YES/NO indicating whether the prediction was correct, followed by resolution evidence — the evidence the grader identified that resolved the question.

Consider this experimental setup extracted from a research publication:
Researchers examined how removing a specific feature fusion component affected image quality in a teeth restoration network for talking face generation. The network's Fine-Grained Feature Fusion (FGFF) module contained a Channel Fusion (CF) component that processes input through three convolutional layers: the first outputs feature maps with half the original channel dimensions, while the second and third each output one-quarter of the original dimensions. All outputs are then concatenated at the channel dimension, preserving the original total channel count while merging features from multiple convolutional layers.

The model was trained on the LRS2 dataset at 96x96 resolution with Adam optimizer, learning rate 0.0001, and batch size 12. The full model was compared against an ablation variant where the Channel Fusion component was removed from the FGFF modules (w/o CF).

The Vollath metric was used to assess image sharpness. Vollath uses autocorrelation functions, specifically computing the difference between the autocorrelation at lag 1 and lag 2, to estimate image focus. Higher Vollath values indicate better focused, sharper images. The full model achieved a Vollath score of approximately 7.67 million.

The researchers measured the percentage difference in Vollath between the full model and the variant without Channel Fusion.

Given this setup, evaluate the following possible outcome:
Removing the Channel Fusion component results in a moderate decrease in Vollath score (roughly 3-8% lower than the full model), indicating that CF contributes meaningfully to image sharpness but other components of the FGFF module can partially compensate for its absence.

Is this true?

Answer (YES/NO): NO